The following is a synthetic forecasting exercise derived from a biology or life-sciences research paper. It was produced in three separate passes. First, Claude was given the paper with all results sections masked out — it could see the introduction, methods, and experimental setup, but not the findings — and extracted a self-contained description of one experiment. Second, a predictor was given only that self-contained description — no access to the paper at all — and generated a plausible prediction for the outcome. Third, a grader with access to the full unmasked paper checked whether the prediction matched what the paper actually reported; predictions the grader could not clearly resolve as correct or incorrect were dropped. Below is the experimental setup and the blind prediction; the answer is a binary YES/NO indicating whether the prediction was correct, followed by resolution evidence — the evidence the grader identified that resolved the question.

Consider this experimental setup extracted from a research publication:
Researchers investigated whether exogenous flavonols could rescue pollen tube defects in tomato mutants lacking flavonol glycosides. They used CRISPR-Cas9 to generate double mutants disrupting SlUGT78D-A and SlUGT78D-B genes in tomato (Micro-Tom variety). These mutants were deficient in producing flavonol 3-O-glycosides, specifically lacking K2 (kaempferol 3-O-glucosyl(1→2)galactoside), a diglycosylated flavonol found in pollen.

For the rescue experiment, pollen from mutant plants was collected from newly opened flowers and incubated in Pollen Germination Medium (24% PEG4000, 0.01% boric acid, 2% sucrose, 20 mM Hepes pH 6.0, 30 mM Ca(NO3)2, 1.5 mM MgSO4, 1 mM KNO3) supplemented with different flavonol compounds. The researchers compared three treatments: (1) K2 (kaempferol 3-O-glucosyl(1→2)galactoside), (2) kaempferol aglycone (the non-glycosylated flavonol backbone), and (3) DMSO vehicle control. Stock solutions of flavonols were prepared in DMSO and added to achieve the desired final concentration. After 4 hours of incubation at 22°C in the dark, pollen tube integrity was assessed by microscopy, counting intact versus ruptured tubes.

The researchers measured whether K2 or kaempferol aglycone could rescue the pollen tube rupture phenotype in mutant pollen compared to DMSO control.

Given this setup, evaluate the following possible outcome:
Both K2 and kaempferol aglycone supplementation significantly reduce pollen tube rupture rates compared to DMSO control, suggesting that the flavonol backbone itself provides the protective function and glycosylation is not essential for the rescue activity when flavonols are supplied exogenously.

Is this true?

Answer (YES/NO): NO